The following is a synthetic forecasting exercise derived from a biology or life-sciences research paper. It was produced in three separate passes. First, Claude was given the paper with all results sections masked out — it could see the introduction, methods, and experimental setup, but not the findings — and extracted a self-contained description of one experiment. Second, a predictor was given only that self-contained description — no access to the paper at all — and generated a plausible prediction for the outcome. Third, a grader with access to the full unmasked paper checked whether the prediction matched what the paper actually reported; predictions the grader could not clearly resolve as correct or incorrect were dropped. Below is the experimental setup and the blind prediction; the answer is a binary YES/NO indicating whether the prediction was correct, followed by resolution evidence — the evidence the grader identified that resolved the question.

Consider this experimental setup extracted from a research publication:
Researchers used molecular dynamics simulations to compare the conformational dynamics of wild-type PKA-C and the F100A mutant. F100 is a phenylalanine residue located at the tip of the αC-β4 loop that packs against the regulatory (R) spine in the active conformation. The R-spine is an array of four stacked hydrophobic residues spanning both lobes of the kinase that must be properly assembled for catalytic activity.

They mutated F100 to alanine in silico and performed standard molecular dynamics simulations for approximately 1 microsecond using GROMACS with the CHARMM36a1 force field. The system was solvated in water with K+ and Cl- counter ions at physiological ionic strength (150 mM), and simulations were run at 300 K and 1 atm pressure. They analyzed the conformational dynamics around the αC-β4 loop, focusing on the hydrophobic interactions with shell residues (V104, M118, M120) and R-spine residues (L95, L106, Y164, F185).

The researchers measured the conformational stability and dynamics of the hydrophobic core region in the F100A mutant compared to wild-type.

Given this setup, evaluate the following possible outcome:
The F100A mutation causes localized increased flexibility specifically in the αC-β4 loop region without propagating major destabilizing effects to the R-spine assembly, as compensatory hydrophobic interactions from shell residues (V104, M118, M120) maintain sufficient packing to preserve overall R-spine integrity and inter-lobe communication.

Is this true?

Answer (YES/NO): NO